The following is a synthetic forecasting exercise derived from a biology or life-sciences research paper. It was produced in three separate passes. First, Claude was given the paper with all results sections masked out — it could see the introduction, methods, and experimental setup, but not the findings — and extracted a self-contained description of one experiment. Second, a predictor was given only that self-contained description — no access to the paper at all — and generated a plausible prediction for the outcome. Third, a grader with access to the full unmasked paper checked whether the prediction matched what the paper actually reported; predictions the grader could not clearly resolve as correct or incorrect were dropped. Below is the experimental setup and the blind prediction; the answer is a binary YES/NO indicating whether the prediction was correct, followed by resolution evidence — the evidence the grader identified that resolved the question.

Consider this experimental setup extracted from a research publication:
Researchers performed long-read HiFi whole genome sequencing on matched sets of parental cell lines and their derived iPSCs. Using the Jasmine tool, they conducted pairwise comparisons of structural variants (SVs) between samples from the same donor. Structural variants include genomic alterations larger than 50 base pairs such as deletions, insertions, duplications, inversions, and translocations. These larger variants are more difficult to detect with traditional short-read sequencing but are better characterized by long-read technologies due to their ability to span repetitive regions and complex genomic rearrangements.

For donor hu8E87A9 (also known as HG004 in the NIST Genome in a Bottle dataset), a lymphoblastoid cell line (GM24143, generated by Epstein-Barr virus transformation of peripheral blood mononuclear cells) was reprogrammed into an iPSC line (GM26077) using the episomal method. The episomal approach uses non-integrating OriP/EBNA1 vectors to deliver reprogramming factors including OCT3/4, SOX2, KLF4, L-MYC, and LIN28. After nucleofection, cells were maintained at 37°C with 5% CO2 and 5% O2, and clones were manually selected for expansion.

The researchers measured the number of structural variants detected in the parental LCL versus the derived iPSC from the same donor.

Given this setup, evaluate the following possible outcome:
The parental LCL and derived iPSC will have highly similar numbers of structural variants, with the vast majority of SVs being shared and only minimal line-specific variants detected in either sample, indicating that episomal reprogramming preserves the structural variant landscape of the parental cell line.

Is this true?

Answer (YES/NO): NO